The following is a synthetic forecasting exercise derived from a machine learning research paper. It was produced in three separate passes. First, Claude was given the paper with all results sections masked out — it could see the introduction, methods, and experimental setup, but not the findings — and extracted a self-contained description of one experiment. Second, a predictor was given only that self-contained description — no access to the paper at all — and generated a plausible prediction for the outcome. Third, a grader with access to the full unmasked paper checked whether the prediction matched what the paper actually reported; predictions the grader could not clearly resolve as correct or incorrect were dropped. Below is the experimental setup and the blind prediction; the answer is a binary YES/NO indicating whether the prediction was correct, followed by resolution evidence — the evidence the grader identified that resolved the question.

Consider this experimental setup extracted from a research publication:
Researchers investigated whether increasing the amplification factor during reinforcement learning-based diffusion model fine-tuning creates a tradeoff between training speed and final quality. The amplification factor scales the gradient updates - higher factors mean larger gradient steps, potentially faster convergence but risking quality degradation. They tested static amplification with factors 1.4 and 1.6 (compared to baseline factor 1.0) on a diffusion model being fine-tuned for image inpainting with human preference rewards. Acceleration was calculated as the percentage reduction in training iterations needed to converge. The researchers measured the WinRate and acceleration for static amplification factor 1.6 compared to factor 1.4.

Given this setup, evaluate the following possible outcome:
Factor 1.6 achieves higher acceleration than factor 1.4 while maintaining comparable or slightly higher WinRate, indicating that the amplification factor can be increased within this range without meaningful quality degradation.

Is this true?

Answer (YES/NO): NO